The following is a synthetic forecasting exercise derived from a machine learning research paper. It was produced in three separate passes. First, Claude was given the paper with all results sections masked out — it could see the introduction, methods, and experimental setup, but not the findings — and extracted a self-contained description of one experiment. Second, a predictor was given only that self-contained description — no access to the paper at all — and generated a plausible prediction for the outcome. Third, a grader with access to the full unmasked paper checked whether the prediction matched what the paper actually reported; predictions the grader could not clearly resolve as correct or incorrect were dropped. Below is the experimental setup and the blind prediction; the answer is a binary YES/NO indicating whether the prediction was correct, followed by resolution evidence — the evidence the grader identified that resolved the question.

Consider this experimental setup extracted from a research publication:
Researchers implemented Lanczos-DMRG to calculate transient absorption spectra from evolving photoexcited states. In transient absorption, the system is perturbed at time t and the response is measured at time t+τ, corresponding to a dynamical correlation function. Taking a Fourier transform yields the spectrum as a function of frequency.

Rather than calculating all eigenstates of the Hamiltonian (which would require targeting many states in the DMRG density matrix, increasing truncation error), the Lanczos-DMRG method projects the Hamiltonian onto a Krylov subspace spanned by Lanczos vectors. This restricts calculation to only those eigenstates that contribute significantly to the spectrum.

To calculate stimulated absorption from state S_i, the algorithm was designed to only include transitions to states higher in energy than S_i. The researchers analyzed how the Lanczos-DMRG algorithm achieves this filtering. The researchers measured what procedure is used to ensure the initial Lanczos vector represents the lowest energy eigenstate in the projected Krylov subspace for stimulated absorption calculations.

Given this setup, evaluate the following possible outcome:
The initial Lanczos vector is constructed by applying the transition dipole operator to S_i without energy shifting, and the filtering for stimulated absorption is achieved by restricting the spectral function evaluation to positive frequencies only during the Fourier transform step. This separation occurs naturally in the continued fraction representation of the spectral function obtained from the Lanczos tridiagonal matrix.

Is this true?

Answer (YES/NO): NO